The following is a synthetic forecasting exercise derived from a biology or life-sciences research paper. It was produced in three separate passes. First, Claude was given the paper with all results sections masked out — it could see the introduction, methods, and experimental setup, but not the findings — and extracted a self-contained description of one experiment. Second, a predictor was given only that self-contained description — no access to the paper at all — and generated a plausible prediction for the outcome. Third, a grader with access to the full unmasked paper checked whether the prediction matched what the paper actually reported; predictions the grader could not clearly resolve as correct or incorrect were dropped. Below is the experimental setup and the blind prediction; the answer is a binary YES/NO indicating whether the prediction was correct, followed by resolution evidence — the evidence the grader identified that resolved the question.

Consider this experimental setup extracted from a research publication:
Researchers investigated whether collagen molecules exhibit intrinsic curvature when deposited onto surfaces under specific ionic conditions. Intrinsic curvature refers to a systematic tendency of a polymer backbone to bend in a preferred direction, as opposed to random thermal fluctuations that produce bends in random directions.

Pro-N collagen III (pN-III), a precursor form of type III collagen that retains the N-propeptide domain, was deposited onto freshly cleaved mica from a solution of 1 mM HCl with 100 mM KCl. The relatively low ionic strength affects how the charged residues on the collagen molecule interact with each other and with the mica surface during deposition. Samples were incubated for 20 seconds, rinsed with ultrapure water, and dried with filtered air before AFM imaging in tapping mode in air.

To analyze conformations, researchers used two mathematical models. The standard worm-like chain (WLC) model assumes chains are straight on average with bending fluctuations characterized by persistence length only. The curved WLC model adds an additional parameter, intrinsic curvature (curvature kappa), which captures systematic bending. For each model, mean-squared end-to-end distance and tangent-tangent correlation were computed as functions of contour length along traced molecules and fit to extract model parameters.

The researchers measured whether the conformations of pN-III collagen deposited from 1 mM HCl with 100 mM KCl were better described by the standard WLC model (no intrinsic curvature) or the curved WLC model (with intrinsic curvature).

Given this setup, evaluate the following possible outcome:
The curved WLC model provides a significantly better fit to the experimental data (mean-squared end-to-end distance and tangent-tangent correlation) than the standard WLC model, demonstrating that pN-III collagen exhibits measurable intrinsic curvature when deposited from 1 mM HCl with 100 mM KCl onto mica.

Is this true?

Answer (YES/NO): NO